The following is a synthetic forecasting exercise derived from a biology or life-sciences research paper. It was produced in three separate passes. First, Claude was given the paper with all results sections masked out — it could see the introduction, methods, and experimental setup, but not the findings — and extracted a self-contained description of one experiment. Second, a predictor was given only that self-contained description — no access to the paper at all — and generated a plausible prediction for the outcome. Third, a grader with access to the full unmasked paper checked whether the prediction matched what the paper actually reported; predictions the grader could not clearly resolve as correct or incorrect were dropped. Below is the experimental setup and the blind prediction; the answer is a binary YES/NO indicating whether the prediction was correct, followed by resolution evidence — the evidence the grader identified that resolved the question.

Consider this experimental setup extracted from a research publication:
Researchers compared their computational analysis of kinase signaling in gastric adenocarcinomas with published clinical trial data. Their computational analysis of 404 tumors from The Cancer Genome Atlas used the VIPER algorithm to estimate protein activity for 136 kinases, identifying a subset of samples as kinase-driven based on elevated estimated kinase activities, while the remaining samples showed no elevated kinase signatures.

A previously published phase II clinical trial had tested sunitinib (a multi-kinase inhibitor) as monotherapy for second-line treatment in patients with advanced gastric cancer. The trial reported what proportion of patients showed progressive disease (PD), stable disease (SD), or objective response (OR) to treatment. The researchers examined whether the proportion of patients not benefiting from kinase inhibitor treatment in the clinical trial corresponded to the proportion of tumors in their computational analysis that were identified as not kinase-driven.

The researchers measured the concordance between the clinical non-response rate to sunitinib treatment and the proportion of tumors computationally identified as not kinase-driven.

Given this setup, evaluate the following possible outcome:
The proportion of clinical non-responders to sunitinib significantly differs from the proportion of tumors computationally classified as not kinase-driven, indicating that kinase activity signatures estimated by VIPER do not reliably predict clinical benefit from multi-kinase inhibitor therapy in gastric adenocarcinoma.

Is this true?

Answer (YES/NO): NO